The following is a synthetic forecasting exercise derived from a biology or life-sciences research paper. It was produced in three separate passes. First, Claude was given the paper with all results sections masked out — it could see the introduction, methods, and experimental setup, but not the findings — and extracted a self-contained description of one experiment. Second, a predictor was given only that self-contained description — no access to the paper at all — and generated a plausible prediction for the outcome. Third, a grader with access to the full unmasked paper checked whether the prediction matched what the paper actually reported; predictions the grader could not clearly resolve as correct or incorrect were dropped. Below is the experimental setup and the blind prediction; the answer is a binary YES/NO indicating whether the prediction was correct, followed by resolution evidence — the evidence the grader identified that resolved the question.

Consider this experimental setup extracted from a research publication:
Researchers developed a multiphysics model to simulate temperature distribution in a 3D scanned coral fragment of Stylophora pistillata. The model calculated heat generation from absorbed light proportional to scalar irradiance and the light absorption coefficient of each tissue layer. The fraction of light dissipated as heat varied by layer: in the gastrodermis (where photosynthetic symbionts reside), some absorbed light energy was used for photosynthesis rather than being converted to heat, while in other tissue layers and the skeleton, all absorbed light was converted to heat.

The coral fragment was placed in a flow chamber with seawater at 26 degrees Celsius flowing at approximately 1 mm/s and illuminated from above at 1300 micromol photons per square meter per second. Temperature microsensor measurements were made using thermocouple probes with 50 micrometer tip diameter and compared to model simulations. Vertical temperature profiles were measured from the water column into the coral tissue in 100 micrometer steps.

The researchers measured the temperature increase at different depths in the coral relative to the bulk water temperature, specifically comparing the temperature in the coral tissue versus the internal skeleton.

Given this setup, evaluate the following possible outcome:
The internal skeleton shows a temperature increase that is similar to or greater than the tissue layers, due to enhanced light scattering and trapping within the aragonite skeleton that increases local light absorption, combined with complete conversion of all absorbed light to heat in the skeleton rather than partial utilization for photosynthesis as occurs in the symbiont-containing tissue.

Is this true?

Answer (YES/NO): NO